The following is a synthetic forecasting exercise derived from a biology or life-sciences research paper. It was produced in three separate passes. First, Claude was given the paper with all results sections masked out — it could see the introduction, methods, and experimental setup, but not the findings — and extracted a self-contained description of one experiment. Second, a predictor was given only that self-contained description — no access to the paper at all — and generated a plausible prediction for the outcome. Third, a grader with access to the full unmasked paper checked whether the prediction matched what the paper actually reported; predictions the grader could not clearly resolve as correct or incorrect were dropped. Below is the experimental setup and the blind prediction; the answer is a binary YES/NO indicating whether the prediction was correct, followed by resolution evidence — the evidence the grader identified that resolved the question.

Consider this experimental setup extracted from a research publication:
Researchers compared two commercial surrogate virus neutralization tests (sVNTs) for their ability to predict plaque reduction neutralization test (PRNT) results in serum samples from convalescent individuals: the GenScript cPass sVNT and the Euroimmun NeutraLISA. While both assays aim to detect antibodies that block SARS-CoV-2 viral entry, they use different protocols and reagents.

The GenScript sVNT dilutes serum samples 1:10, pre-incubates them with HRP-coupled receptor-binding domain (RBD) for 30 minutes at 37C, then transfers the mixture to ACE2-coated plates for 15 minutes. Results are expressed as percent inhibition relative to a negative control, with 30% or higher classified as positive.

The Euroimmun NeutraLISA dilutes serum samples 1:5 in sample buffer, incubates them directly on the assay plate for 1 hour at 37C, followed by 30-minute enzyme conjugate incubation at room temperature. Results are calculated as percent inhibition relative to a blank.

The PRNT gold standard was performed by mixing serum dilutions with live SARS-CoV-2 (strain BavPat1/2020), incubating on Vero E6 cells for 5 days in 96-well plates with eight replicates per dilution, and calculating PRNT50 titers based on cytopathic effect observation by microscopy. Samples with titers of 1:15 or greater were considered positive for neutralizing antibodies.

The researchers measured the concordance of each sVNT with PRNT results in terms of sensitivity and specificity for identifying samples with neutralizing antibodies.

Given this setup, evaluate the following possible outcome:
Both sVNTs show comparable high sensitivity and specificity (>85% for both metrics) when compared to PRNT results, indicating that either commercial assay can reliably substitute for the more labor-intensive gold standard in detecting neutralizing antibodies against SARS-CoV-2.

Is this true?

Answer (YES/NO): NO